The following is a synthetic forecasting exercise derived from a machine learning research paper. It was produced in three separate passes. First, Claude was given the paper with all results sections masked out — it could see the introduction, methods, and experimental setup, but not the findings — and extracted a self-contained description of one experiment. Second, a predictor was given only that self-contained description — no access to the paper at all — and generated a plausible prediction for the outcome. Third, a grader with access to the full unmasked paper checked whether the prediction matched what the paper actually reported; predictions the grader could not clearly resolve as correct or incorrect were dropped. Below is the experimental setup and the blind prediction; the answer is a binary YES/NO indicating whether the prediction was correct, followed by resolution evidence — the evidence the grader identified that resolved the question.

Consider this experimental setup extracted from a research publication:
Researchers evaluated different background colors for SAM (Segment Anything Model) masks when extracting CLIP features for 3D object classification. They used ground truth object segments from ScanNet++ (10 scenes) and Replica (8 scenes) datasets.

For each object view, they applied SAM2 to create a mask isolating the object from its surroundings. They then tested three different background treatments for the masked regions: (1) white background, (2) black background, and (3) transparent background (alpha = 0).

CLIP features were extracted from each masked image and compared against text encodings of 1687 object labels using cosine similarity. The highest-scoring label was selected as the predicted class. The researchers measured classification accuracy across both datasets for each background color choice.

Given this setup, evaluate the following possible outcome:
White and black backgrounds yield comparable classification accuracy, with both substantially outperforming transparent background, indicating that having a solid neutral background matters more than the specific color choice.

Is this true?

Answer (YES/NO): NO